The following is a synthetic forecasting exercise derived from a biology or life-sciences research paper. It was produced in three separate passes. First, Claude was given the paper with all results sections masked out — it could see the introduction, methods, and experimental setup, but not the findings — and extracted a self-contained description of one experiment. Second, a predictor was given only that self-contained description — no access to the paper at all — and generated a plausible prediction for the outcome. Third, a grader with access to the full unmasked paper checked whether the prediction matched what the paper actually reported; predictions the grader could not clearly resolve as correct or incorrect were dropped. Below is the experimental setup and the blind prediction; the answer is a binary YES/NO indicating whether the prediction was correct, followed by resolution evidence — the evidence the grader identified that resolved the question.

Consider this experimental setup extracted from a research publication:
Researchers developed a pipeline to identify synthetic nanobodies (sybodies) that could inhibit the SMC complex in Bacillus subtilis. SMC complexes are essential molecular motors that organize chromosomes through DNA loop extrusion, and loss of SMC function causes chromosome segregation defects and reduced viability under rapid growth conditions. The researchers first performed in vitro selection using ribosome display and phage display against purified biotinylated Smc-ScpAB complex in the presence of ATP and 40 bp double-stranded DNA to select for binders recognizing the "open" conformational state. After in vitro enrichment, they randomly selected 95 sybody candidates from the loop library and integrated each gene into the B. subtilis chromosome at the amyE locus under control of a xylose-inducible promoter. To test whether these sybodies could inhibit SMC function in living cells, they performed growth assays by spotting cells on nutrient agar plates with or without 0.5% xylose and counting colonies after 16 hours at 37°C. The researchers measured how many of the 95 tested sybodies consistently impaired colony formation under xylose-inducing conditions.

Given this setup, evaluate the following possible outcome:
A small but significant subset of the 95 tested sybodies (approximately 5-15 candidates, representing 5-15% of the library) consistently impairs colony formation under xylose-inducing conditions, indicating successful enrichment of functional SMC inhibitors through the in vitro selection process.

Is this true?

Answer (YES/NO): YES